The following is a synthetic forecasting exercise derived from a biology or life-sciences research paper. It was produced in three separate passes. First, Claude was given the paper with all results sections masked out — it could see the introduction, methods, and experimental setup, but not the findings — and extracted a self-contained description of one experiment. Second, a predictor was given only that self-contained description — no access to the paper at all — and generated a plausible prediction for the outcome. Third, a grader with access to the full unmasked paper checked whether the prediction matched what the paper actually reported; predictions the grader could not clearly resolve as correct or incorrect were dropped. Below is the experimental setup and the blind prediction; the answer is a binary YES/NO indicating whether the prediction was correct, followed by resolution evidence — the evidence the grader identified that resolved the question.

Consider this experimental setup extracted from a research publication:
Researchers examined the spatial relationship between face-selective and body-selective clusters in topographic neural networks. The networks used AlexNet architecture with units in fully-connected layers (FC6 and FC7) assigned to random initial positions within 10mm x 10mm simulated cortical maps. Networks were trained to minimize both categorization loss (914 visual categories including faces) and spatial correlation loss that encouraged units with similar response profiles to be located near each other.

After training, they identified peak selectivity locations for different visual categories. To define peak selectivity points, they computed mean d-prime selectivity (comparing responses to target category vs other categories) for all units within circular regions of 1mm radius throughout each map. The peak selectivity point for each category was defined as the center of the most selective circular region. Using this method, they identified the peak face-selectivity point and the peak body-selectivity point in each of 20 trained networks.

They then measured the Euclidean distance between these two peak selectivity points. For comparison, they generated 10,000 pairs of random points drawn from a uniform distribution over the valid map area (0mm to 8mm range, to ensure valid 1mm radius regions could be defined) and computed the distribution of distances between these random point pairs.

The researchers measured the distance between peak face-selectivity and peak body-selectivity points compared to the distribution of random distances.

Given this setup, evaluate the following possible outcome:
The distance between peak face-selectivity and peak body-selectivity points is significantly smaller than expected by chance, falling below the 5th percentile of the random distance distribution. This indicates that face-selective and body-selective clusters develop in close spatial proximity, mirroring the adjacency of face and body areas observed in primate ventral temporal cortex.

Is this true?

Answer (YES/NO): YES